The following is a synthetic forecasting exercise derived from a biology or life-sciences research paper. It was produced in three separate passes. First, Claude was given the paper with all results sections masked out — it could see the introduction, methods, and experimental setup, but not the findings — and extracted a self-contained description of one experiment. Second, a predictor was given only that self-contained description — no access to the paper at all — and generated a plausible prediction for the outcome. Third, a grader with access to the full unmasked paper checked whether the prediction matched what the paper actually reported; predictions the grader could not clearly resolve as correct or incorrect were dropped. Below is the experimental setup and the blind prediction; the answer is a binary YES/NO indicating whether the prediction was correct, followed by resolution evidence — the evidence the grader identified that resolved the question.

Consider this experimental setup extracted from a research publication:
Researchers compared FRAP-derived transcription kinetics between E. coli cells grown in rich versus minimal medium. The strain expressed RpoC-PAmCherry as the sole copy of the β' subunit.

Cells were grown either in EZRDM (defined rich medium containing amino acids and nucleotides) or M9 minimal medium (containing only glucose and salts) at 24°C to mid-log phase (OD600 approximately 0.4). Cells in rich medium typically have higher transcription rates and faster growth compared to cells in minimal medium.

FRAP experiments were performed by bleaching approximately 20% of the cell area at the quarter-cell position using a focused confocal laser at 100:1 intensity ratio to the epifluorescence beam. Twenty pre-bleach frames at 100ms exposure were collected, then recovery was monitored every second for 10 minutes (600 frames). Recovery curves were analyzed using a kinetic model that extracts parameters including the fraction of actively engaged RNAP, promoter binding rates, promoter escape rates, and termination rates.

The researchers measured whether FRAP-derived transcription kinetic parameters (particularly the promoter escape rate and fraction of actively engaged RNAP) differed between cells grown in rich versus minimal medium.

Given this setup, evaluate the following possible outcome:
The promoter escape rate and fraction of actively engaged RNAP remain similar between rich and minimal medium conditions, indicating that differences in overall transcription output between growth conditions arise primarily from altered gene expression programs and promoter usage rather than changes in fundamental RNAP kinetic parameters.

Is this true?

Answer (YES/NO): NO